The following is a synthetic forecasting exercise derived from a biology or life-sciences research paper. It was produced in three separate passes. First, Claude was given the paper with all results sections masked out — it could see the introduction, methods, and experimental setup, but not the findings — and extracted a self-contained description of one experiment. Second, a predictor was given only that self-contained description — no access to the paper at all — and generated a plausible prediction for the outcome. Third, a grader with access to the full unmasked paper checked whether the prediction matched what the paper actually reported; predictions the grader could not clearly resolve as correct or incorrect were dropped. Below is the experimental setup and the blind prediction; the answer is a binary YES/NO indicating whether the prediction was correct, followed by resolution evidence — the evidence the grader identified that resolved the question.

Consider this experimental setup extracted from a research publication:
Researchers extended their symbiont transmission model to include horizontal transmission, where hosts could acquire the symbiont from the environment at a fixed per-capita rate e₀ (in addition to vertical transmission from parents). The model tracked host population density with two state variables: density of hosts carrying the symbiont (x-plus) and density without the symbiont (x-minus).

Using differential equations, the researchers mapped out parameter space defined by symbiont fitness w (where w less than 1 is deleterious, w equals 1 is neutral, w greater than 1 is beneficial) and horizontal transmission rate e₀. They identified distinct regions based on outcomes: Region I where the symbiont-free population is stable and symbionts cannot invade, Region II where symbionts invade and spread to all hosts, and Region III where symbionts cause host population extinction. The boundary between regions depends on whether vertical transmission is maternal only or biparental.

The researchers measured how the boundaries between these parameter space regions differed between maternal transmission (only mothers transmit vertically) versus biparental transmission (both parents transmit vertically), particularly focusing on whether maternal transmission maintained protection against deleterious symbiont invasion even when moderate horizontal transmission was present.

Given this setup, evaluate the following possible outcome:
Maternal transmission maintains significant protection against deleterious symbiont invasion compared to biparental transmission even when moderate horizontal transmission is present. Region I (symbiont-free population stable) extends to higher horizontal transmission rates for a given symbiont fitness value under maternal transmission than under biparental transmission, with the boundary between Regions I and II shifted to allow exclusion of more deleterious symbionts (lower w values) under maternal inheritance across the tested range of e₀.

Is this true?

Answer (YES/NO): NO